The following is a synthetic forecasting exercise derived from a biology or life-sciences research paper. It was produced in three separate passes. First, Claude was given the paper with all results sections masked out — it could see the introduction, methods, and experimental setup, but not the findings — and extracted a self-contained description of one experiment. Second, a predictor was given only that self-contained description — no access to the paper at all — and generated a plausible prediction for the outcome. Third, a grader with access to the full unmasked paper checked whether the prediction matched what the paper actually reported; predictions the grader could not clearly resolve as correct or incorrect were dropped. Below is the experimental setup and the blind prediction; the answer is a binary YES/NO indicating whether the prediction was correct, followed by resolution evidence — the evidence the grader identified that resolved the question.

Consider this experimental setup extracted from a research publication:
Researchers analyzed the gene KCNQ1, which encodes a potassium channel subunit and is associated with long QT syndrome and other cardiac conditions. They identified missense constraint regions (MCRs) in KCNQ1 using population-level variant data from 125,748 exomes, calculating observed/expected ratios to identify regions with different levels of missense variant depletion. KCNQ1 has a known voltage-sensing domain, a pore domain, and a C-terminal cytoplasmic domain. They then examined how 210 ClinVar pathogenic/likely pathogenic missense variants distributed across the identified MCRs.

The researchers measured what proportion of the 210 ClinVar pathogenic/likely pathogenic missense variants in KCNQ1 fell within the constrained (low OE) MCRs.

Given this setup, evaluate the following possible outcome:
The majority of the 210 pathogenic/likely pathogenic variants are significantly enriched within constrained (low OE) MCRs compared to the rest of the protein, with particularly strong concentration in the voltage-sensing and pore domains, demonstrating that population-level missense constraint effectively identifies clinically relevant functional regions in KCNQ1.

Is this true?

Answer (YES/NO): YES